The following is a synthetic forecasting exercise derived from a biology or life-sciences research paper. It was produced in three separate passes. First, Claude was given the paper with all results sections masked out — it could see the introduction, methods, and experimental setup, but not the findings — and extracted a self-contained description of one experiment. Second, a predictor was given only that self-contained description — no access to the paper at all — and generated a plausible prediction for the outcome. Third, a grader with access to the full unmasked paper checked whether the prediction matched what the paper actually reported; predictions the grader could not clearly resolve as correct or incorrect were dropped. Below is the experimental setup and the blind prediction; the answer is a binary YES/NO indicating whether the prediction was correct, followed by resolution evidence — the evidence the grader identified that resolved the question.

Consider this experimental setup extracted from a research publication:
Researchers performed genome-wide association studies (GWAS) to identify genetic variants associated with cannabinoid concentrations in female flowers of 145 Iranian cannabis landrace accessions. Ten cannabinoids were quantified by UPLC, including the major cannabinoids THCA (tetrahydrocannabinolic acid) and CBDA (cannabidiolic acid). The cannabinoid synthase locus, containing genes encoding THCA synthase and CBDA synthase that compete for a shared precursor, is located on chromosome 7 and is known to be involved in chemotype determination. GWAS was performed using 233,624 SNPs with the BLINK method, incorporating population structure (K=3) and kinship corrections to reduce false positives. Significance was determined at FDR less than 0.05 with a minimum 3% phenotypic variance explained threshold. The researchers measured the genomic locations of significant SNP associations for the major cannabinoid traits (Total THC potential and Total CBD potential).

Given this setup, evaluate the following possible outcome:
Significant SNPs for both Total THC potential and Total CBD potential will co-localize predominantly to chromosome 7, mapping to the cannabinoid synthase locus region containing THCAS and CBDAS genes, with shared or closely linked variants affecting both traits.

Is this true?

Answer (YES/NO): NO